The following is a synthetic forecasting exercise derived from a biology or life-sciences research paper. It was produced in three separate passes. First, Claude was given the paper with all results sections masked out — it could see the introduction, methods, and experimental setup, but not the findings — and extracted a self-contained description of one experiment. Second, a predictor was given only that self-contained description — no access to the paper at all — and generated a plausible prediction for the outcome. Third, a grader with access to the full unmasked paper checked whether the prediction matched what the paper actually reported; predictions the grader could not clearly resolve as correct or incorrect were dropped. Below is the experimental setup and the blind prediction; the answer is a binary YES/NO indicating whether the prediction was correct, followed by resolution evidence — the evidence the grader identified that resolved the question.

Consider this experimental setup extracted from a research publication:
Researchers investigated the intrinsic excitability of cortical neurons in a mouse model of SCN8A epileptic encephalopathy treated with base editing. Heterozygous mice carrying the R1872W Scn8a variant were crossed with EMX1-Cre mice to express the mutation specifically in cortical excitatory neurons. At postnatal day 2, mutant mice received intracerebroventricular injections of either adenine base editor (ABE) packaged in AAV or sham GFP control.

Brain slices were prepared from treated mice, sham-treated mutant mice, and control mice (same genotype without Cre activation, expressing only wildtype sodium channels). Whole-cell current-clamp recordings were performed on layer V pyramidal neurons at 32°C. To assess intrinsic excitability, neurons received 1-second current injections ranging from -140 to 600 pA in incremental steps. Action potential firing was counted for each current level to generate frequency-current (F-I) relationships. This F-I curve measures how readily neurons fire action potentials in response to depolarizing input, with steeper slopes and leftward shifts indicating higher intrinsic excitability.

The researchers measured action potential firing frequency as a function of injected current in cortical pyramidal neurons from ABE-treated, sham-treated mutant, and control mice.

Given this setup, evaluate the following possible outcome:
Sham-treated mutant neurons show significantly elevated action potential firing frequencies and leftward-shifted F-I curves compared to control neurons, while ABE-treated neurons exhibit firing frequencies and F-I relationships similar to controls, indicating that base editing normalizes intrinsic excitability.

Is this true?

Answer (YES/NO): NO